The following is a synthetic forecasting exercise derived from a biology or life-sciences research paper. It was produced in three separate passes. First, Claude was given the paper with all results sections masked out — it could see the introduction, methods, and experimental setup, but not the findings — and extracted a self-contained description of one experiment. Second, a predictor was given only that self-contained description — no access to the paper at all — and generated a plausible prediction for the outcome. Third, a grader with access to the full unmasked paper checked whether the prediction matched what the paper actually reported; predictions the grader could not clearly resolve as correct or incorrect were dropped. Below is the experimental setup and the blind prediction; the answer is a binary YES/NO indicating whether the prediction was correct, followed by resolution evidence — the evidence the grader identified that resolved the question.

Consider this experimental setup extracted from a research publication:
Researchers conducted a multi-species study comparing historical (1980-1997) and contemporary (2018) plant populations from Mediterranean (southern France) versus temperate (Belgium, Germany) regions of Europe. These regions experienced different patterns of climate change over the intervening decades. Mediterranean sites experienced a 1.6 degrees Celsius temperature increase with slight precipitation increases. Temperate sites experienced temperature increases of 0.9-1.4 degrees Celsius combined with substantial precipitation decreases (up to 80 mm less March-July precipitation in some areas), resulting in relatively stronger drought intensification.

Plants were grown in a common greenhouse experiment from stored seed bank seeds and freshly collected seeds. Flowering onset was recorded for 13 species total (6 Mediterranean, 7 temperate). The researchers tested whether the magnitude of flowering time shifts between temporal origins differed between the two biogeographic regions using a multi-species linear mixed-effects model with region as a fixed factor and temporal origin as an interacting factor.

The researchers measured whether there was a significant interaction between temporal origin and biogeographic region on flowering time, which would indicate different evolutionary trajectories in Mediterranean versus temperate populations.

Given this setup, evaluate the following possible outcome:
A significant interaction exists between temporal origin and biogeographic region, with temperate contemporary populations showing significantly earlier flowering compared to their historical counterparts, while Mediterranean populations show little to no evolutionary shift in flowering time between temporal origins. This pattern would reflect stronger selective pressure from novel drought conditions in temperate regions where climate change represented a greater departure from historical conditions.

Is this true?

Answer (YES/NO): NO